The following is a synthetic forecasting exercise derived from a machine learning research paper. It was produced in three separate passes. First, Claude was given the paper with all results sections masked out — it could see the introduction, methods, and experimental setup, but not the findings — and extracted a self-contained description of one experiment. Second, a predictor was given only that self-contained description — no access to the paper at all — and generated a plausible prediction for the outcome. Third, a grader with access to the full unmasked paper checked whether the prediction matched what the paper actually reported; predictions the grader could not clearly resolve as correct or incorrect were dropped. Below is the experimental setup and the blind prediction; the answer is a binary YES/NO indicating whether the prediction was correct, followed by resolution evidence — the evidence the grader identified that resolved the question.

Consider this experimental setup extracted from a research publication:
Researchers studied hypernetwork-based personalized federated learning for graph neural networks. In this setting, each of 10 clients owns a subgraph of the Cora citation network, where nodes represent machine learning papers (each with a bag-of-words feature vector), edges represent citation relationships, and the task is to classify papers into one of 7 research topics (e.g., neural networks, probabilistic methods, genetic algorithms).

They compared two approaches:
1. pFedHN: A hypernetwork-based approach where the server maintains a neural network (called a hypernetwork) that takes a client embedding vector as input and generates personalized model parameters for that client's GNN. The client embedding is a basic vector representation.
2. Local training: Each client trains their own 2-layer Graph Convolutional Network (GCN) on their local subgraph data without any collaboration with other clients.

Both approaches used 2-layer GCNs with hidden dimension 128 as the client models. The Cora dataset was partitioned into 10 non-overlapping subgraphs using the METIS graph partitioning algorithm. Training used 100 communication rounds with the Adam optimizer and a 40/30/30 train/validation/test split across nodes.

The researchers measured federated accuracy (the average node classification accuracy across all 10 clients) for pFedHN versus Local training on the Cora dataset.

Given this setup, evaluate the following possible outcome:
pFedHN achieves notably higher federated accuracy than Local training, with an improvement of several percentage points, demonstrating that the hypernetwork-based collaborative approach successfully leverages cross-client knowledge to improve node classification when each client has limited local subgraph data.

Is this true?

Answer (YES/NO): NO